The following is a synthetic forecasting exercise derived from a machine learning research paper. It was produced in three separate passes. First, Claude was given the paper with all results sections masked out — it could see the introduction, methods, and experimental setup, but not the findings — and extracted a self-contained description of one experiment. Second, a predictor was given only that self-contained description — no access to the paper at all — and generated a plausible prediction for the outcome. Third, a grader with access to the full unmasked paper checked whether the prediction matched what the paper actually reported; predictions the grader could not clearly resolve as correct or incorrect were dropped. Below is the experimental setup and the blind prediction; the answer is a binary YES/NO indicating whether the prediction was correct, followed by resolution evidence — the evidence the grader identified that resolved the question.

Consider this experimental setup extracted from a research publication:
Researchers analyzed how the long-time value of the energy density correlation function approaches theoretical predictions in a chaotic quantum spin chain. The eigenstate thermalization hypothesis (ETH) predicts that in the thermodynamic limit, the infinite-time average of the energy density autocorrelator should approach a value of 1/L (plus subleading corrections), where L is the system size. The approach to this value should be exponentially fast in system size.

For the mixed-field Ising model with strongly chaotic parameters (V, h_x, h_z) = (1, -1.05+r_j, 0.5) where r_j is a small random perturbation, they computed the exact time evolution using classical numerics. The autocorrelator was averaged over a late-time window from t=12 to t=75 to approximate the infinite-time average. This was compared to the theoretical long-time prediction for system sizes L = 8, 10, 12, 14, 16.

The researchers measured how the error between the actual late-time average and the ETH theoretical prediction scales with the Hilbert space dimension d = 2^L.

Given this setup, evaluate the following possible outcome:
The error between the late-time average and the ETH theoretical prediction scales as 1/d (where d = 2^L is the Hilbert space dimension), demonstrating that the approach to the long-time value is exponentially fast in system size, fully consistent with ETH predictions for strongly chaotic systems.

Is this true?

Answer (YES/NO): NO